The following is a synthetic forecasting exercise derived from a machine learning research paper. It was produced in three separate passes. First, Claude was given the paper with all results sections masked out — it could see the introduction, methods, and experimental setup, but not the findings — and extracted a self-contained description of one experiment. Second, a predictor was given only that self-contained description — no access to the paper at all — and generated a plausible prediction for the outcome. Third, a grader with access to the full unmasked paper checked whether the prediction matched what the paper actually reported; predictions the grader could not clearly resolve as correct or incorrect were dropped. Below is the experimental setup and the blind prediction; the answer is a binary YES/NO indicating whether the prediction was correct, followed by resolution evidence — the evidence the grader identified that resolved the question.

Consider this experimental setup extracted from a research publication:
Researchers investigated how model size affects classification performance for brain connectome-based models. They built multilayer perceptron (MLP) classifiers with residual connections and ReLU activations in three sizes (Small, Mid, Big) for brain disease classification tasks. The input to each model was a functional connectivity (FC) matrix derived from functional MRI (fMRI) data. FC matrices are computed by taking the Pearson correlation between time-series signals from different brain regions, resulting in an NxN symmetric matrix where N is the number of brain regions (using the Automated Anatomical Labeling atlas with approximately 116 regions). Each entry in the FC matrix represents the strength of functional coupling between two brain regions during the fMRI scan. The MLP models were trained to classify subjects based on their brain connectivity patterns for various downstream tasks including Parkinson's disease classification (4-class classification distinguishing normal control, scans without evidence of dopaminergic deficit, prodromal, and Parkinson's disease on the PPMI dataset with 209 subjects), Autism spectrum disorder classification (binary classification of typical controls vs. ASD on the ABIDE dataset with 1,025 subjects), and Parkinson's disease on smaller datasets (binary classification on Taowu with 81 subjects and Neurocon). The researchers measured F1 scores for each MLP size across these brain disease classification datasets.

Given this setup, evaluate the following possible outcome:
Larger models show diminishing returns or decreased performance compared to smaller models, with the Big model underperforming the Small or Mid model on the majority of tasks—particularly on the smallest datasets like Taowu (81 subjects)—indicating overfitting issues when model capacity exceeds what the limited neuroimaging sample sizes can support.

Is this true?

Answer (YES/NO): YES